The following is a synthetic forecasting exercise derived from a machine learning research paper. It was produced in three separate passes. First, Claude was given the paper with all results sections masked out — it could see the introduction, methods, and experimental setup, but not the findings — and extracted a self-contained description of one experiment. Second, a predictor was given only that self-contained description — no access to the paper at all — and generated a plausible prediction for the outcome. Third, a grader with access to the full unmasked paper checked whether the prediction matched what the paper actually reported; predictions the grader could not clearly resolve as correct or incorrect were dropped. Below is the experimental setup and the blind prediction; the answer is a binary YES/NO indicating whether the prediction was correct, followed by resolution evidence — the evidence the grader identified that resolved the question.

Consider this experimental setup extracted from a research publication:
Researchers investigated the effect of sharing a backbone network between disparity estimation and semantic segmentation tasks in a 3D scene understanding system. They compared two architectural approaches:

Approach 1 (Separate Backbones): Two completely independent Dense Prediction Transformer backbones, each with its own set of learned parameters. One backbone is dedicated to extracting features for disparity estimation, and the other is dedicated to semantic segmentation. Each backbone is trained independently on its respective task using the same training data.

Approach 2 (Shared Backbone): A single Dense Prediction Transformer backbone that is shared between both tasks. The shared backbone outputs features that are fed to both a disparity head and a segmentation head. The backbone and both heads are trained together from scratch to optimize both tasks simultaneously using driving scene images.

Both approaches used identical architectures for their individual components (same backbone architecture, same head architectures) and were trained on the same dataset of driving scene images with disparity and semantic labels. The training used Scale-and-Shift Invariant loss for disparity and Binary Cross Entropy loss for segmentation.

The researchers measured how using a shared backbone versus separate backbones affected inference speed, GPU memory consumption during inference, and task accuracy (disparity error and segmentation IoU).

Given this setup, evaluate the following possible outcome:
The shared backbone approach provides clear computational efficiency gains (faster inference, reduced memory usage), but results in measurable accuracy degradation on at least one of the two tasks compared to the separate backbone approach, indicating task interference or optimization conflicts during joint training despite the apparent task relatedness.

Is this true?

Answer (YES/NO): YES